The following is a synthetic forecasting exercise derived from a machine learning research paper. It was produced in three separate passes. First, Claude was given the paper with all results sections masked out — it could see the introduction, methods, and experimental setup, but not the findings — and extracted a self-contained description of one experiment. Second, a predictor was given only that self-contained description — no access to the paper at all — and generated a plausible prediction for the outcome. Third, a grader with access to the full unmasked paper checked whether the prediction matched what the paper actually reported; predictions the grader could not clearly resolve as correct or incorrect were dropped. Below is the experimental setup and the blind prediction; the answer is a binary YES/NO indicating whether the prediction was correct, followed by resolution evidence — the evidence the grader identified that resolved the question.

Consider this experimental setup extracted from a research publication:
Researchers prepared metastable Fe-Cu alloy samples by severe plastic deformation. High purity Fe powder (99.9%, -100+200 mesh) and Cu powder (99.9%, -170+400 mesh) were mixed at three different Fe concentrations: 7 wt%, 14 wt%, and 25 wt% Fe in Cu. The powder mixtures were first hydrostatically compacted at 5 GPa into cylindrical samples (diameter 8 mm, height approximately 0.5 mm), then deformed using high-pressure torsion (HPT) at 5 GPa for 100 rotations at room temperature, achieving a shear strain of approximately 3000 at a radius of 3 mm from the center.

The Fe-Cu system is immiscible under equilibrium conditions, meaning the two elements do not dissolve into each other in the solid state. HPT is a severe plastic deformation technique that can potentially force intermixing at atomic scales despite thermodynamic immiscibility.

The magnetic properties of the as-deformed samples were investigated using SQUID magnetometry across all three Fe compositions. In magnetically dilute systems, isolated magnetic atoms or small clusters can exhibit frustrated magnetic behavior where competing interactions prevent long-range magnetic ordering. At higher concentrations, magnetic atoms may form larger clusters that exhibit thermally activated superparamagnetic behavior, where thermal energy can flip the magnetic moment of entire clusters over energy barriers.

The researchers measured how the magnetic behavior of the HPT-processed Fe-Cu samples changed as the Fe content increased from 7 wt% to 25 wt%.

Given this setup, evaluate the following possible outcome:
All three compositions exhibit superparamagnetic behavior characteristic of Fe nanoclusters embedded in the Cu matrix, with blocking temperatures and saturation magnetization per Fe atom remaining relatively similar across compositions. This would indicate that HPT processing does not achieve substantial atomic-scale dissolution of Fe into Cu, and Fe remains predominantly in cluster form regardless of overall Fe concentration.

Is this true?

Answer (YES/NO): NO